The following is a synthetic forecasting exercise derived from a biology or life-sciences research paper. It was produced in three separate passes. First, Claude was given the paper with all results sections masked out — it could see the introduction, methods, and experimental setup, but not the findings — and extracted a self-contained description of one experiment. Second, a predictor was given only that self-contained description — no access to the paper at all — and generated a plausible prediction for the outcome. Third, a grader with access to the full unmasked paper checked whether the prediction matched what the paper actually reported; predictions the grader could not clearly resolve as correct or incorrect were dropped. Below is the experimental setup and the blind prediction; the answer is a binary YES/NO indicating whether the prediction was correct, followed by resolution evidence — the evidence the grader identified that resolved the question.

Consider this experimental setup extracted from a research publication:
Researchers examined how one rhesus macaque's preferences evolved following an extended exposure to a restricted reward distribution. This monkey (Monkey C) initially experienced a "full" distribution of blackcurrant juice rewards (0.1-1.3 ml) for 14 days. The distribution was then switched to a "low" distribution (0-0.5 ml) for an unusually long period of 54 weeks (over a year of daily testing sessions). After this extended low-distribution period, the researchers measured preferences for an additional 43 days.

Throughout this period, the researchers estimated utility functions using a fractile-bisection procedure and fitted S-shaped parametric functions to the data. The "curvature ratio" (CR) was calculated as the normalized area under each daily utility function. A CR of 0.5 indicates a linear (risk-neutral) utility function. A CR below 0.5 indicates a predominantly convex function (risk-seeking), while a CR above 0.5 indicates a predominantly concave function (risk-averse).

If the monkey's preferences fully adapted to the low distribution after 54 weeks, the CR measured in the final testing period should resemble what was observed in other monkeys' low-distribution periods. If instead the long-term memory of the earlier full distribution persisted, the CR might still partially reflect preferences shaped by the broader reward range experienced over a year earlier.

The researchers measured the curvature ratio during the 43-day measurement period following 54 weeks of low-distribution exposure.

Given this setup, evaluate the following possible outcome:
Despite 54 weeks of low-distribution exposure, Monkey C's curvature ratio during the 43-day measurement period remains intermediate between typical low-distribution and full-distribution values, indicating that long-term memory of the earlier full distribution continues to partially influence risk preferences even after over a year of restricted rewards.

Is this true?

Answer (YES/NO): NO